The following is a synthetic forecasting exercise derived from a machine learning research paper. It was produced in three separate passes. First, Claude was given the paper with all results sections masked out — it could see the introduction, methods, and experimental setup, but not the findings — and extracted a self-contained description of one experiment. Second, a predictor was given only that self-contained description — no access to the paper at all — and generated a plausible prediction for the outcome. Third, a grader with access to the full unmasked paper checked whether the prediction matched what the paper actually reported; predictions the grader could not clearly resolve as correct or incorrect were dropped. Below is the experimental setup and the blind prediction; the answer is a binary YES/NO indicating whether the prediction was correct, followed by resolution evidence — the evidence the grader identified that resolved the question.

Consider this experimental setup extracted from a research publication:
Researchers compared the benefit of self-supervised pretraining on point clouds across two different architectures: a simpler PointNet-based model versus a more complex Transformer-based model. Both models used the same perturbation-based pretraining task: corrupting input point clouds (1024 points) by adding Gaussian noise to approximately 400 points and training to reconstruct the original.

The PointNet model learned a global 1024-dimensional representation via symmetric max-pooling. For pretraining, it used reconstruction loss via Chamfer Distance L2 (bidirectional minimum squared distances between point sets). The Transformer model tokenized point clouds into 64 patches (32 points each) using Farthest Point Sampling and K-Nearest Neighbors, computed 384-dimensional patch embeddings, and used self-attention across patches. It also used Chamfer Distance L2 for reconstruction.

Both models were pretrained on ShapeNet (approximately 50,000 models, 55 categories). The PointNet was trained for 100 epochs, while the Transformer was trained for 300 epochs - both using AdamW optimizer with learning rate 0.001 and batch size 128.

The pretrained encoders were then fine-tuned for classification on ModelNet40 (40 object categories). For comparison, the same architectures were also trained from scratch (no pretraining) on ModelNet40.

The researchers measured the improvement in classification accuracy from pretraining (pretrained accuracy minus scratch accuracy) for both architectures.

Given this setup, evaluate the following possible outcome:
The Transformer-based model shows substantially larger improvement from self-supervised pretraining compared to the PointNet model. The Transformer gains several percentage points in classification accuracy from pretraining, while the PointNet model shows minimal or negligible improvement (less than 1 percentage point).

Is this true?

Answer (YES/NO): NO